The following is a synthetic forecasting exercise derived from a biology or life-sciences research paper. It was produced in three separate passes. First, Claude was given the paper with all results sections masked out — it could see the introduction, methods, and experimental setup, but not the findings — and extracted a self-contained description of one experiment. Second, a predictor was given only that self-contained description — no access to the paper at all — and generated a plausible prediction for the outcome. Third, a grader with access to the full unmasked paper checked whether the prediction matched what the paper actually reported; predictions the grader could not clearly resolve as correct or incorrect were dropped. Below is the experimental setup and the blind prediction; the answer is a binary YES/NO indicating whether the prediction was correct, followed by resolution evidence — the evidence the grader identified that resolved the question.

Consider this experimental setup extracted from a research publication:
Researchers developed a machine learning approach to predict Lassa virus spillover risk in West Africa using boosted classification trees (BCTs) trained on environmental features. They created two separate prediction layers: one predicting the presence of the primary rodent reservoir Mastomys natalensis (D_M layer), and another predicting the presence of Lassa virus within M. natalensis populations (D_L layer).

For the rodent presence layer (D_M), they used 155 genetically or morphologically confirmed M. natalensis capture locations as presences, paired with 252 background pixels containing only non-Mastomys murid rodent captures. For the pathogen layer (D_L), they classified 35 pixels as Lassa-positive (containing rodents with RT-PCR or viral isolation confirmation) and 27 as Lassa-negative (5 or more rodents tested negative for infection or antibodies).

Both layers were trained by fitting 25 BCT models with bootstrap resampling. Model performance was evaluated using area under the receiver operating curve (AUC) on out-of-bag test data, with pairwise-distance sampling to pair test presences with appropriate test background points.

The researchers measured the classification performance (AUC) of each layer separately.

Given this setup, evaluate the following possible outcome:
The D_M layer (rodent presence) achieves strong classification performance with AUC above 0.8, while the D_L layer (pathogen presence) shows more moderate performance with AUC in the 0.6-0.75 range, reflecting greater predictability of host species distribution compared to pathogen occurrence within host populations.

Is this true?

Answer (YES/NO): NO